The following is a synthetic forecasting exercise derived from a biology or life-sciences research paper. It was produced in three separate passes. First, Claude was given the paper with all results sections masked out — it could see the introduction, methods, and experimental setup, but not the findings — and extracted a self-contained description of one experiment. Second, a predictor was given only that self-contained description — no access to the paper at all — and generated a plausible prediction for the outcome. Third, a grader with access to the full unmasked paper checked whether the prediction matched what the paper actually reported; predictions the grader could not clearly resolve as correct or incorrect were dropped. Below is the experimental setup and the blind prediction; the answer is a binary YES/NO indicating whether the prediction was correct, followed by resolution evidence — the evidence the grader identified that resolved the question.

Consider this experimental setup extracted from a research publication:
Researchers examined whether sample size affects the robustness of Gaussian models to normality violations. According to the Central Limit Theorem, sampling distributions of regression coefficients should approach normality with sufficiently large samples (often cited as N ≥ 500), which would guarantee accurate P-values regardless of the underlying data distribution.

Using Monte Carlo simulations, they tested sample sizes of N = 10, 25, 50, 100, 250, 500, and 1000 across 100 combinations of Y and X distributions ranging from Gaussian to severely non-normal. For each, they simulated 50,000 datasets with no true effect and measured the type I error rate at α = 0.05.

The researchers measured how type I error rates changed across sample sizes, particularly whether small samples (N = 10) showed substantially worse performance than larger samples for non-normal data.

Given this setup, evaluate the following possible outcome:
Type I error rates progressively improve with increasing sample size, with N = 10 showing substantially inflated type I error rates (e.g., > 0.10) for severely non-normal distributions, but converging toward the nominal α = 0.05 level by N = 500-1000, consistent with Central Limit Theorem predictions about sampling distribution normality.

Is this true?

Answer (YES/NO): YES